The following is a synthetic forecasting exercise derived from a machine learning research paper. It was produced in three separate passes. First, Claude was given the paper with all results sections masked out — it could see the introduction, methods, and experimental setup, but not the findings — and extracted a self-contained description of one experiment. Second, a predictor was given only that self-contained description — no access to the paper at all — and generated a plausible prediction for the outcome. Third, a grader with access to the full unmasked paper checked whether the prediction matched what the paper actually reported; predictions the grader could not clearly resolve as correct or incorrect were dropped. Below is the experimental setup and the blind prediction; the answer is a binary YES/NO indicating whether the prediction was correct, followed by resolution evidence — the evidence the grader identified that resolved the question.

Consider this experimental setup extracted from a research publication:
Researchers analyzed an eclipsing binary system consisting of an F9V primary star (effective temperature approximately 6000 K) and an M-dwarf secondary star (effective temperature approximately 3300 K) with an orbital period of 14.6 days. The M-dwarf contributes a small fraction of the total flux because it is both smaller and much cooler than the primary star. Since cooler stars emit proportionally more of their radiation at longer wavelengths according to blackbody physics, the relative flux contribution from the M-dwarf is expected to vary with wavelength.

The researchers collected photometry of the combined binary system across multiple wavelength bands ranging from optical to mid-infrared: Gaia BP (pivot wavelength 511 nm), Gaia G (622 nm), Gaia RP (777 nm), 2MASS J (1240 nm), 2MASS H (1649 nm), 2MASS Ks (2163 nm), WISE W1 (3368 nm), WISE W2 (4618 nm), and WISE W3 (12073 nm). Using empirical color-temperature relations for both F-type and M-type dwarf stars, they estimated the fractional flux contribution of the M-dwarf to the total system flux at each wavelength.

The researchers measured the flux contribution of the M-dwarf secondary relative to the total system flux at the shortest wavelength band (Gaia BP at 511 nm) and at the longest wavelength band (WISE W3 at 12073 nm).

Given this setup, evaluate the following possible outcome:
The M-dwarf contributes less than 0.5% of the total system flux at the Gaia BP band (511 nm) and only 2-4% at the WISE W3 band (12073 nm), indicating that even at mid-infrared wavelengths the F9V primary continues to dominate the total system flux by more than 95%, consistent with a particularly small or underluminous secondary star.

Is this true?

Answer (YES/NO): YES